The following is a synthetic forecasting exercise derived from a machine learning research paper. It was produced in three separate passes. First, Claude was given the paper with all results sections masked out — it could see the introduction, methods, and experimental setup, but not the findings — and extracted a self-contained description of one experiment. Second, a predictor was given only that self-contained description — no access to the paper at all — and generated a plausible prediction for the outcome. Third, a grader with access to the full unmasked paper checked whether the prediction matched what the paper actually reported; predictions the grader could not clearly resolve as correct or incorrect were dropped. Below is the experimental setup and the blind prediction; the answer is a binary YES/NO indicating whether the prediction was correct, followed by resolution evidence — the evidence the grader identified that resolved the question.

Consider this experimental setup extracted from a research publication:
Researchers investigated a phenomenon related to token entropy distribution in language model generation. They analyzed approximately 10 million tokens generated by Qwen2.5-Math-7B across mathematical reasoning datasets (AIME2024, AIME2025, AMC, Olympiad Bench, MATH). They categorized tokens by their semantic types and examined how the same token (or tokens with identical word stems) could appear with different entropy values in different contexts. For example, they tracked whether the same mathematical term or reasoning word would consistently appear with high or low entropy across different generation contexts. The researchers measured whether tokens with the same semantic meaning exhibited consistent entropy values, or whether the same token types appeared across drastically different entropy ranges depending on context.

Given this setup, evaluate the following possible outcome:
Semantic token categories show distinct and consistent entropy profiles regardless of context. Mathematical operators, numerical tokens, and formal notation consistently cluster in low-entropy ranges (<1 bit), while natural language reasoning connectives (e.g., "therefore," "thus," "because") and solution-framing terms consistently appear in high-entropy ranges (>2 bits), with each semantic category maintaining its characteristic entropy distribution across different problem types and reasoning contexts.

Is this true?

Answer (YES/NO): NO